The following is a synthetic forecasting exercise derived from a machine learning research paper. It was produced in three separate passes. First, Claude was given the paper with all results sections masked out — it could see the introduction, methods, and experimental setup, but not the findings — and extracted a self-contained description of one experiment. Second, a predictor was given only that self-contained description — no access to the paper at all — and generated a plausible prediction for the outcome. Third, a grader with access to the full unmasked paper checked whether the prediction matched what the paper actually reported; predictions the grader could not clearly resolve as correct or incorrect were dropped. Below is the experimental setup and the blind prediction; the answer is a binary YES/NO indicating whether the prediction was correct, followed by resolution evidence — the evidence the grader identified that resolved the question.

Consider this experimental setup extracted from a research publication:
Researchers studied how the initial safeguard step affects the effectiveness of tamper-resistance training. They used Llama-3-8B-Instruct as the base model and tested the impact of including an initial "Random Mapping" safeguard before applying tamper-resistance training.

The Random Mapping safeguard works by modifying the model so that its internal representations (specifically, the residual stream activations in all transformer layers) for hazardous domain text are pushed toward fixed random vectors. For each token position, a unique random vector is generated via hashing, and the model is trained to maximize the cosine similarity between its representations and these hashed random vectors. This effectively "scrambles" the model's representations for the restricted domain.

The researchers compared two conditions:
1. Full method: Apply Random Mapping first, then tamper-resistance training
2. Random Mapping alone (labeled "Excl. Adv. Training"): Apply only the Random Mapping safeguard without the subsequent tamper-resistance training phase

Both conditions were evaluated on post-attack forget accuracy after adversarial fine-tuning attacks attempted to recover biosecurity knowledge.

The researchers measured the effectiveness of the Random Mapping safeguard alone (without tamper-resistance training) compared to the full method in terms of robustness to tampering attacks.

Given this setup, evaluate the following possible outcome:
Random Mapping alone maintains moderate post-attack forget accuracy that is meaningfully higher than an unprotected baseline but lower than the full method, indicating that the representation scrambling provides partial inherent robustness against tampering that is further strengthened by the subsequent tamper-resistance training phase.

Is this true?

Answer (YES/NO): NO